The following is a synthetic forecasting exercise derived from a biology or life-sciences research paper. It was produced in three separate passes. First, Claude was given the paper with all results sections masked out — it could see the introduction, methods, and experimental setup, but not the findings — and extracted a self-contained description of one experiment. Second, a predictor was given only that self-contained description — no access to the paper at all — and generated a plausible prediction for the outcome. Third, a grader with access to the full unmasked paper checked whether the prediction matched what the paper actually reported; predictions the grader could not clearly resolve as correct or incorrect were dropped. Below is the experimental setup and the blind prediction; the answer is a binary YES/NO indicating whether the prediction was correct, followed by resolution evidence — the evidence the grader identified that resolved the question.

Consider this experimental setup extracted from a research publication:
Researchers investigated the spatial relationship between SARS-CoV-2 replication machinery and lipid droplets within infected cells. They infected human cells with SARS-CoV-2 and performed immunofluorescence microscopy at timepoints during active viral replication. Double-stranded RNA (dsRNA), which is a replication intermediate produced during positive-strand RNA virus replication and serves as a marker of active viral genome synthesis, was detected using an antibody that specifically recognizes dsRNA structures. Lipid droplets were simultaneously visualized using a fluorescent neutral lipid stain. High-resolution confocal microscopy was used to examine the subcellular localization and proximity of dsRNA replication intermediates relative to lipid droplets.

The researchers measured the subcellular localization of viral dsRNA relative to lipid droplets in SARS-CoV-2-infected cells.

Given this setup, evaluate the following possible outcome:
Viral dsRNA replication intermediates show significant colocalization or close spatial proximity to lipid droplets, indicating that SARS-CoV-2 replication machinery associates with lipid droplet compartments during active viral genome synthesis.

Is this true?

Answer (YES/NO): YES